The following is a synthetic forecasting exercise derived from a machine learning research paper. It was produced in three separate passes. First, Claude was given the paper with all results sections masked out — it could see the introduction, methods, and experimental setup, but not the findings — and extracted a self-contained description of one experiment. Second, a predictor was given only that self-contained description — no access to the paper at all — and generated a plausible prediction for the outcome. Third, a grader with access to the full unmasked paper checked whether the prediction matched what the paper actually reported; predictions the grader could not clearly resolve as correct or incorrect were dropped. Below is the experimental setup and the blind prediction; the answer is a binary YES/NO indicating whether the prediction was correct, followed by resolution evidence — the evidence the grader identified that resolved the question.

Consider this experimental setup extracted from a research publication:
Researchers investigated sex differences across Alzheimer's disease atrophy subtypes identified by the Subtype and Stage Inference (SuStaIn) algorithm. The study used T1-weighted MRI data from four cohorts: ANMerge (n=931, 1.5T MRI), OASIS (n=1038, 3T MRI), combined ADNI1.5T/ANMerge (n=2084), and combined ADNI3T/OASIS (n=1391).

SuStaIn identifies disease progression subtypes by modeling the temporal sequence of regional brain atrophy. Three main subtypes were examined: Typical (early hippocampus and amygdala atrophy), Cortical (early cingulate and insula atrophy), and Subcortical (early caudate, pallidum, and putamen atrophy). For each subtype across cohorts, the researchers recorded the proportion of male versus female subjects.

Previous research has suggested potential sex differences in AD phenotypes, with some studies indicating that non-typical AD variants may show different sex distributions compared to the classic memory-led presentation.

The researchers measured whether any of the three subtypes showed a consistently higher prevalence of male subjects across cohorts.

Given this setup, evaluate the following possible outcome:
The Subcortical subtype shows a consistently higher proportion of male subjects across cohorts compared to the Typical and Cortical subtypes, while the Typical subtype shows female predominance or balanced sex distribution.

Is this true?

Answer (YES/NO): YES